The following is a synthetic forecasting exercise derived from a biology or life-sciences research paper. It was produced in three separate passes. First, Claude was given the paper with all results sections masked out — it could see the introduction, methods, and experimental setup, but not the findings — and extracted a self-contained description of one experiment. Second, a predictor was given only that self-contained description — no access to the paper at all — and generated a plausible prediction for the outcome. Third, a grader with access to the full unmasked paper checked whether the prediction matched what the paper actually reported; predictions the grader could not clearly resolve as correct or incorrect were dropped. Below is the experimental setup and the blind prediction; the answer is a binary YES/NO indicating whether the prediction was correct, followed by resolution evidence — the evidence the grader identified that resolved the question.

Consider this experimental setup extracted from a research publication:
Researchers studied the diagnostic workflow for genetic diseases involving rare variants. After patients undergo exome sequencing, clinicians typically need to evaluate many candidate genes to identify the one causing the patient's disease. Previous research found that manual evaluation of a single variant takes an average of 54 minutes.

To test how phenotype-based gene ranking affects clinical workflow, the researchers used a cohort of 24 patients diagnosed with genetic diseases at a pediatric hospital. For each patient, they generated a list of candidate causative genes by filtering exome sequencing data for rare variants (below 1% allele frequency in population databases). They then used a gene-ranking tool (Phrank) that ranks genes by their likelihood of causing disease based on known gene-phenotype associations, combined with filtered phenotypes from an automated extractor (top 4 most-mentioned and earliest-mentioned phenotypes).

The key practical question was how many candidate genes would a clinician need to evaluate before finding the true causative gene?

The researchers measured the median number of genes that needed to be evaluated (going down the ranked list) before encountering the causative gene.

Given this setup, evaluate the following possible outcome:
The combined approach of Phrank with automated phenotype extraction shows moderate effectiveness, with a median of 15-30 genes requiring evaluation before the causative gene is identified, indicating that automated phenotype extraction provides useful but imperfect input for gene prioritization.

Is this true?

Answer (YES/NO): NO